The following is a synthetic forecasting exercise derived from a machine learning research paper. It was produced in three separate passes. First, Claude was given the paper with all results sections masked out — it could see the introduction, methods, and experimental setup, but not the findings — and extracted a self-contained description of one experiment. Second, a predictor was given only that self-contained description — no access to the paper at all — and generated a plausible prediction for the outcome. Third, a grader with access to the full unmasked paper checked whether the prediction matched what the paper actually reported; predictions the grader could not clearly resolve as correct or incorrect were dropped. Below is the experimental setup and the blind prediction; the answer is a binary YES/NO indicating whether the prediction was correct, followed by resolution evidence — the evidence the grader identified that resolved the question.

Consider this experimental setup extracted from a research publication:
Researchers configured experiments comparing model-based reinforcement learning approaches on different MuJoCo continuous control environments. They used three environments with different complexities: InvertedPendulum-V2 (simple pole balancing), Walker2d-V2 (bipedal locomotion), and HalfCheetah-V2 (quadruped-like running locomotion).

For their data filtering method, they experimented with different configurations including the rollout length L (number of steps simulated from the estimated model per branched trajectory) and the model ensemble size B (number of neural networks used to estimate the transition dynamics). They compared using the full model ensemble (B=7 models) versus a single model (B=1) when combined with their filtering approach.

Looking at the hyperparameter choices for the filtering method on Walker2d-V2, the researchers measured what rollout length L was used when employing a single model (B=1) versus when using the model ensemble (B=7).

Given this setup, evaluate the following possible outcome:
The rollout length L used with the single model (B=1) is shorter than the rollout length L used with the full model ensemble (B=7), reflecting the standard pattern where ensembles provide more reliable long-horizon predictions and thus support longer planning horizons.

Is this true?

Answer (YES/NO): NO